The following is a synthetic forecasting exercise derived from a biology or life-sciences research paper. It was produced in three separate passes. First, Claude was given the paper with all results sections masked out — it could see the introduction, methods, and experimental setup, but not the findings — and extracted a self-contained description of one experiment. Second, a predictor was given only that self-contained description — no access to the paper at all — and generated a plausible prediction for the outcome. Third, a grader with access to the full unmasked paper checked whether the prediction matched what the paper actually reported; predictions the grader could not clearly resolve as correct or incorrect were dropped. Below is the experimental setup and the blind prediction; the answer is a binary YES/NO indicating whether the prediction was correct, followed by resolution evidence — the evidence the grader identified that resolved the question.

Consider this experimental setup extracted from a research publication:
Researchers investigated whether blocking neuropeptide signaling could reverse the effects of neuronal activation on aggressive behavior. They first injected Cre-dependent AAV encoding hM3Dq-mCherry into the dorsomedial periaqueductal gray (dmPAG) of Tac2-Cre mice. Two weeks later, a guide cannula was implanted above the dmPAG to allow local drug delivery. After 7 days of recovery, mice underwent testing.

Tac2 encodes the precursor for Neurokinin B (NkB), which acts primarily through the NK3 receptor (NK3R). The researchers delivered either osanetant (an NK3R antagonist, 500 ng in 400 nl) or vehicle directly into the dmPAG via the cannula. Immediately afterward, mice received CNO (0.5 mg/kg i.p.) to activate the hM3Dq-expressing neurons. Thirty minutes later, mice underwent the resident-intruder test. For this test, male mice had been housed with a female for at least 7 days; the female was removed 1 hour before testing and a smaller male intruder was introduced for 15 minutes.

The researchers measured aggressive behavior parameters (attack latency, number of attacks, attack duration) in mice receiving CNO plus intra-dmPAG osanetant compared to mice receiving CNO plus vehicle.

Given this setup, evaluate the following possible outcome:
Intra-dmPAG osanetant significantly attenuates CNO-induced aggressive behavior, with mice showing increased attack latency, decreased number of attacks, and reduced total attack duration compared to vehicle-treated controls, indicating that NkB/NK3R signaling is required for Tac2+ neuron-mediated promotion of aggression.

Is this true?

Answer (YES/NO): NO